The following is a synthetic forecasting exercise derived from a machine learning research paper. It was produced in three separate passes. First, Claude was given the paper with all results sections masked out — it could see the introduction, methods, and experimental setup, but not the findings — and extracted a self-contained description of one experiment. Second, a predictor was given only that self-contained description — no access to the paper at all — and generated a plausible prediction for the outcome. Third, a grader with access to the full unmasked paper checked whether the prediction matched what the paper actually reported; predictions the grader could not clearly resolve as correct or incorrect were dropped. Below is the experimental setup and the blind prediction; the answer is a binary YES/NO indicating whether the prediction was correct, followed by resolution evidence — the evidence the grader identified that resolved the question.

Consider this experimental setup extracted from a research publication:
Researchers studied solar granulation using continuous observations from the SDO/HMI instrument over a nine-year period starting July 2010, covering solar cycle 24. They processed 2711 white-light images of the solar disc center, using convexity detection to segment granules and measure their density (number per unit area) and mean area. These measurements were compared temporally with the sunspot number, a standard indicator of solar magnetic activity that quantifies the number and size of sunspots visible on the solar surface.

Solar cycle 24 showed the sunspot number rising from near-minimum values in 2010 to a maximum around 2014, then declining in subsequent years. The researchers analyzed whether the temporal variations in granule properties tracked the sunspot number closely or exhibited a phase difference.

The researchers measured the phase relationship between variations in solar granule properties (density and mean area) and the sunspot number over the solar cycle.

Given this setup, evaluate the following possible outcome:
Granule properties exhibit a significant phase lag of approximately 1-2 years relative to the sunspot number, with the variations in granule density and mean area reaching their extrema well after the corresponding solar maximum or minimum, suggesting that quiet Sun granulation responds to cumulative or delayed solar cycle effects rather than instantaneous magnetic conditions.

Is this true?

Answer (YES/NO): YES